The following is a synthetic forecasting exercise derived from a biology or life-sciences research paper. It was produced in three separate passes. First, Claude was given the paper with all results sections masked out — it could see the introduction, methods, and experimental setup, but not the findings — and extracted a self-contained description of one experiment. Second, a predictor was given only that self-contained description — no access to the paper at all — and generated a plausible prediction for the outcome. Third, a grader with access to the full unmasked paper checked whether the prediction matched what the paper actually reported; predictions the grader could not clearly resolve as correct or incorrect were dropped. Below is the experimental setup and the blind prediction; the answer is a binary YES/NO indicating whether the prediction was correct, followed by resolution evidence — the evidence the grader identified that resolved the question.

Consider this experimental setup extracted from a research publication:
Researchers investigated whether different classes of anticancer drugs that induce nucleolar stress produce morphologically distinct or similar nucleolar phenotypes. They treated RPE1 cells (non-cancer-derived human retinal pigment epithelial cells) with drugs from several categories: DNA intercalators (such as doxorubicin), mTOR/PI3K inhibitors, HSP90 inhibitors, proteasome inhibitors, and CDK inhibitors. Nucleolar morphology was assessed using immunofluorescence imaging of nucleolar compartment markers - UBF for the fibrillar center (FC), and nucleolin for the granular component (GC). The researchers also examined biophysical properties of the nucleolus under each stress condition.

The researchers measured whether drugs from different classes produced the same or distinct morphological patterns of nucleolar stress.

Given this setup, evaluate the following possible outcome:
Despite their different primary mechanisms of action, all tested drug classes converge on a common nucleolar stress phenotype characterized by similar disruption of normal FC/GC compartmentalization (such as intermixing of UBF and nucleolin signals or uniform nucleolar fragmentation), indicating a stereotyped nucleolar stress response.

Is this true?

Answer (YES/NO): NO